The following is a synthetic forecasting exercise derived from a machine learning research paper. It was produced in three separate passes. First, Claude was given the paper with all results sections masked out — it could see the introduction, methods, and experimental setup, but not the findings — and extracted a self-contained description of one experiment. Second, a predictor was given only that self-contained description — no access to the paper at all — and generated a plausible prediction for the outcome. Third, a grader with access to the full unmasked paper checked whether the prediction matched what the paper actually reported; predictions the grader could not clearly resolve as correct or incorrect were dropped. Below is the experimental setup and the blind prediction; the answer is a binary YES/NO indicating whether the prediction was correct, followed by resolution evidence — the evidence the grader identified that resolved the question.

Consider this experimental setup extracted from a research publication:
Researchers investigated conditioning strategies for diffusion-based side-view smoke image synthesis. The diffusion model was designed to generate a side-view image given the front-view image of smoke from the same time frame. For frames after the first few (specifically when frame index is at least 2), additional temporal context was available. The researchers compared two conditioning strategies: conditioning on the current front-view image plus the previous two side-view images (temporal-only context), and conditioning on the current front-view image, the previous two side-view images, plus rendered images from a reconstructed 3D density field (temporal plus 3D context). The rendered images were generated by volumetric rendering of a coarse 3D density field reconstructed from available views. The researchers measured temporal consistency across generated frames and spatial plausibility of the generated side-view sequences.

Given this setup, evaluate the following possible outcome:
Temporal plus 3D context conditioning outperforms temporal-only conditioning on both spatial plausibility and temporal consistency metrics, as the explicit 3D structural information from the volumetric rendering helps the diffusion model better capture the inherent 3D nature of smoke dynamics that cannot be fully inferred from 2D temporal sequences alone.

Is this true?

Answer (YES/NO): NO